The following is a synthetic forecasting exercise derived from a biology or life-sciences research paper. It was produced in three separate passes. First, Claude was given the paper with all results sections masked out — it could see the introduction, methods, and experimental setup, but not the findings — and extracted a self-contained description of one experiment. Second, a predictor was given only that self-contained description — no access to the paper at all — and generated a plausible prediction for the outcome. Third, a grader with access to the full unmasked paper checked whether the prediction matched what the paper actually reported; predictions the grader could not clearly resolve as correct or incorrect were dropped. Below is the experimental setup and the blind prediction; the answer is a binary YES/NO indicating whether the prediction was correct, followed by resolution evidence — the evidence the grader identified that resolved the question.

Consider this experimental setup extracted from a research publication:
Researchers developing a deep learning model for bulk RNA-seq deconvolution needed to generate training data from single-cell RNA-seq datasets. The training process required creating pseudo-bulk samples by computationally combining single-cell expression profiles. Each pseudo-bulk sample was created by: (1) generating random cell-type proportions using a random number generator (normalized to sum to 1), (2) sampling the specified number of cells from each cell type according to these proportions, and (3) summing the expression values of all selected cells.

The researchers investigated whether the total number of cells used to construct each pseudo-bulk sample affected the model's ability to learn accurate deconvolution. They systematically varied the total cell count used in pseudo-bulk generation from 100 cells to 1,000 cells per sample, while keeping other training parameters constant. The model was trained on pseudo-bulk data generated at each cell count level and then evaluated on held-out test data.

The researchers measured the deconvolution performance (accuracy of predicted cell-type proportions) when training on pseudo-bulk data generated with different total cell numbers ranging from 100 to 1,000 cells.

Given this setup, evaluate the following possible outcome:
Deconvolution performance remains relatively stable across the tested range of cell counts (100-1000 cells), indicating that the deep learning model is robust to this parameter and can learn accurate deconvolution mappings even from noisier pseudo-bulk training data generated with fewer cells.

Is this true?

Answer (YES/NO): YES